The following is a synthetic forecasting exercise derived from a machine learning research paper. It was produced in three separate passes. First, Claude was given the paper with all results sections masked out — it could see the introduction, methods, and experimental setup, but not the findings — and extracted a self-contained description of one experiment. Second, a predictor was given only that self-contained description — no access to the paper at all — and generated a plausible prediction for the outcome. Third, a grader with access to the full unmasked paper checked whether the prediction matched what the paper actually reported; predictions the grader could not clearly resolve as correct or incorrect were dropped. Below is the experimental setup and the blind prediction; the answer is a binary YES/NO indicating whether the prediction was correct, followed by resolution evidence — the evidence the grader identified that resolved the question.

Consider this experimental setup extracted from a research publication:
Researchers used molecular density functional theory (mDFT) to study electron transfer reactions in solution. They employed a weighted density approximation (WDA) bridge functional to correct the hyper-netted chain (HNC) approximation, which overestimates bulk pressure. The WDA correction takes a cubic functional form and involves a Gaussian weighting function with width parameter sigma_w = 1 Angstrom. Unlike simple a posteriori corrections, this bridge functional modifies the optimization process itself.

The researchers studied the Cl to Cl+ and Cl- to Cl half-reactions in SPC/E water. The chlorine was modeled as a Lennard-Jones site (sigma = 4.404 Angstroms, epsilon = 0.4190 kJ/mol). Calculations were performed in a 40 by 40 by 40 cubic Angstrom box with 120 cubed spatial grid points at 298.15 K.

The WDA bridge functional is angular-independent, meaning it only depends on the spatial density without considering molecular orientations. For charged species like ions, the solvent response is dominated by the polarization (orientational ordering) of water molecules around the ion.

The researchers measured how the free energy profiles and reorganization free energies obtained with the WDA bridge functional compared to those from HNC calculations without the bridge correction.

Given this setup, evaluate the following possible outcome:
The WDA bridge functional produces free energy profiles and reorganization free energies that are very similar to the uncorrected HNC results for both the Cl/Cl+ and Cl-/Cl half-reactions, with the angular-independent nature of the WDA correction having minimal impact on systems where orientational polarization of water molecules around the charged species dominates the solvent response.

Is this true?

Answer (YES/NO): YES